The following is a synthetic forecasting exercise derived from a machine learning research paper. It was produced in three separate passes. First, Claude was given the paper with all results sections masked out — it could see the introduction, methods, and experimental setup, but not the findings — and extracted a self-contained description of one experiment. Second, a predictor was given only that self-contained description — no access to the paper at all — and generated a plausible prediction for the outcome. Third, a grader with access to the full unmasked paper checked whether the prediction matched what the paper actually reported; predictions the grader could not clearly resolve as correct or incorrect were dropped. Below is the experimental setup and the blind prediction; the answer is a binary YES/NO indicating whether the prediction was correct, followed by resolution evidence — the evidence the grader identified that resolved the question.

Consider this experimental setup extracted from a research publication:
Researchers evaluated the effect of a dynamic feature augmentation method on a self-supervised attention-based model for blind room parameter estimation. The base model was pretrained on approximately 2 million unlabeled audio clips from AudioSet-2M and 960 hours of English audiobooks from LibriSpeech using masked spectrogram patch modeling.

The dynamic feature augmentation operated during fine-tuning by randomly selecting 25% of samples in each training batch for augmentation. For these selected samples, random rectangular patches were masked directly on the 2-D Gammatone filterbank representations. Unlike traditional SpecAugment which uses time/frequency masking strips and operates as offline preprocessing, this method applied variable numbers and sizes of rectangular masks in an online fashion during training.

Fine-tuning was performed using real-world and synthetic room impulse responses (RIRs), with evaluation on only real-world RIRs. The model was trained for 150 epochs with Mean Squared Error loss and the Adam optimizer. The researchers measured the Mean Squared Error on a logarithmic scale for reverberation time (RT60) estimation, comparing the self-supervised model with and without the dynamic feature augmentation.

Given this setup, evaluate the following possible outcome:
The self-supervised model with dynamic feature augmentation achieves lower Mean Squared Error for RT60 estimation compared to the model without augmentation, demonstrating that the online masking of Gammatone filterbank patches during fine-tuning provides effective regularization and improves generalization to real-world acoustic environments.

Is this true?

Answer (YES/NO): YES